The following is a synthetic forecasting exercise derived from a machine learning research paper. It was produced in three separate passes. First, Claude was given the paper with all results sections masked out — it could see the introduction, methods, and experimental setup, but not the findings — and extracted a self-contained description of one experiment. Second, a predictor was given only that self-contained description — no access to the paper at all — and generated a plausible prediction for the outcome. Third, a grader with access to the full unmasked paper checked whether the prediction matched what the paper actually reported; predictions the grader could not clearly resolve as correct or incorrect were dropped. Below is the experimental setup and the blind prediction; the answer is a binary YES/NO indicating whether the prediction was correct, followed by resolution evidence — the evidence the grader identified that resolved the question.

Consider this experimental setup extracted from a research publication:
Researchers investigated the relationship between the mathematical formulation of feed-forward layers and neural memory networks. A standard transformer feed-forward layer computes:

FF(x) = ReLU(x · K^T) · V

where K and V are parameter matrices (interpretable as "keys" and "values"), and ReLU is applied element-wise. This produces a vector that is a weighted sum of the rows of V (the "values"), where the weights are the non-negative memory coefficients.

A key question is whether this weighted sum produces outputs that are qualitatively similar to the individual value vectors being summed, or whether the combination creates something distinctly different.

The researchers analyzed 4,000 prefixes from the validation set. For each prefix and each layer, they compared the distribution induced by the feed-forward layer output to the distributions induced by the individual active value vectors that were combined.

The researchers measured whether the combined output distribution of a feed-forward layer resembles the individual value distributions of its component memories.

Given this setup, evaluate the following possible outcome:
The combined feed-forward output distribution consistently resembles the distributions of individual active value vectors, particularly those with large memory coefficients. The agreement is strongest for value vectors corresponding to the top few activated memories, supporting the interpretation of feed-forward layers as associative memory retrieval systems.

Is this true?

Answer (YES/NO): NO